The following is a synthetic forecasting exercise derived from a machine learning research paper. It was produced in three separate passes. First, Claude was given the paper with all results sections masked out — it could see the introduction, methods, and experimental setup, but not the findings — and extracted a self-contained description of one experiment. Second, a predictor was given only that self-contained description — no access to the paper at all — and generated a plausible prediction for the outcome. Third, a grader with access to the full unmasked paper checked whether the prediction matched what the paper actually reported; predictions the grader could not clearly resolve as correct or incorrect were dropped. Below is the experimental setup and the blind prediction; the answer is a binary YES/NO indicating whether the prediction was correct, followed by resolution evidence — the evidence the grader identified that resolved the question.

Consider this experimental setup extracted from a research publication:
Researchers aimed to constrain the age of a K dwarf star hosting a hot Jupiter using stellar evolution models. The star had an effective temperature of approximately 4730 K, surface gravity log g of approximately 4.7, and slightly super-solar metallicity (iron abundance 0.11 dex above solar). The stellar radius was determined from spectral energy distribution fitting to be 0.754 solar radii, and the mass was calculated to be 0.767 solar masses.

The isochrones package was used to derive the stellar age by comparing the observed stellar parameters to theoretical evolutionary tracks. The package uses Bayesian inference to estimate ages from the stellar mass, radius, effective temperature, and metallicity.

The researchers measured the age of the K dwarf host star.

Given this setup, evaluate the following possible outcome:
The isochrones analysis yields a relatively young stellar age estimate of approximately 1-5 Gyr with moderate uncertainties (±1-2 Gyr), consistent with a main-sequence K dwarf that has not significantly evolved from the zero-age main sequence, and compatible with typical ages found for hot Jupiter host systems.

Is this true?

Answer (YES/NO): NO